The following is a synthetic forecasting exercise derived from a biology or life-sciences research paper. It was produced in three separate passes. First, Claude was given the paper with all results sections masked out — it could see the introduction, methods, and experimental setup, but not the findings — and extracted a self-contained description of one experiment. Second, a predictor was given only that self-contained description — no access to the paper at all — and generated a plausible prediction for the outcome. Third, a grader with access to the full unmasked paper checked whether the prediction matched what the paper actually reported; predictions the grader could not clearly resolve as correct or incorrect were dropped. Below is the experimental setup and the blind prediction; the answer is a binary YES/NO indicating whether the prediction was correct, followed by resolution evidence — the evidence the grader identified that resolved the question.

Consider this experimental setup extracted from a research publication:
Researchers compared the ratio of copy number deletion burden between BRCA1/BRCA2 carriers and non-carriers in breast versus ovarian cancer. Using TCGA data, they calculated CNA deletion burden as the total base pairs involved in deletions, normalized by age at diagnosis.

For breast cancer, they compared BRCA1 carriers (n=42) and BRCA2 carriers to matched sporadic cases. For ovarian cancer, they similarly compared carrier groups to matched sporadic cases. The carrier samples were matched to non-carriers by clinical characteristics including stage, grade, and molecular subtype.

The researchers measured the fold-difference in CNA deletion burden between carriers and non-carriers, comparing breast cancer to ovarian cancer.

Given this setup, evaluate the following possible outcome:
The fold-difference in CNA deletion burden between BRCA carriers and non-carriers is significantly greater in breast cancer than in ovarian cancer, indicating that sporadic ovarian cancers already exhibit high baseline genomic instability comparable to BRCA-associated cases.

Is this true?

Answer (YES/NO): NO